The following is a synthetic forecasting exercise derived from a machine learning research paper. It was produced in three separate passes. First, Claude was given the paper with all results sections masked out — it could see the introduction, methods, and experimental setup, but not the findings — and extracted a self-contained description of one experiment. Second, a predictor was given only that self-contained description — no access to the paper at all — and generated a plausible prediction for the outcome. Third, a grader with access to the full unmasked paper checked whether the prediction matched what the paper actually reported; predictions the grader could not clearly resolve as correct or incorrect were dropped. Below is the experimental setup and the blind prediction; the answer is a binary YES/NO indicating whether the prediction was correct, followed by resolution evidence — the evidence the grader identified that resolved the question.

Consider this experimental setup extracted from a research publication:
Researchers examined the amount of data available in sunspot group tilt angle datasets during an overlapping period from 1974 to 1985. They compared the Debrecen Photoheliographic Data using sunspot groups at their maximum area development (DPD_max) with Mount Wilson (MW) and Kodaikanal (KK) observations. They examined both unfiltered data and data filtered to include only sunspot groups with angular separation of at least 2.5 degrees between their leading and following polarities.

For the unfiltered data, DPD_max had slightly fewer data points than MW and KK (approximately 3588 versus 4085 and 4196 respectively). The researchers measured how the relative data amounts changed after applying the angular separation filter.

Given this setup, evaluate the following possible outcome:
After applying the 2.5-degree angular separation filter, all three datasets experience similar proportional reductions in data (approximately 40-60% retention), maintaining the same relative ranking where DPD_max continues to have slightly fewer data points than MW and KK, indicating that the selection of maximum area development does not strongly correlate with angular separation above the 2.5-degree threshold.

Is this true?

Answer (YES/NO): NO